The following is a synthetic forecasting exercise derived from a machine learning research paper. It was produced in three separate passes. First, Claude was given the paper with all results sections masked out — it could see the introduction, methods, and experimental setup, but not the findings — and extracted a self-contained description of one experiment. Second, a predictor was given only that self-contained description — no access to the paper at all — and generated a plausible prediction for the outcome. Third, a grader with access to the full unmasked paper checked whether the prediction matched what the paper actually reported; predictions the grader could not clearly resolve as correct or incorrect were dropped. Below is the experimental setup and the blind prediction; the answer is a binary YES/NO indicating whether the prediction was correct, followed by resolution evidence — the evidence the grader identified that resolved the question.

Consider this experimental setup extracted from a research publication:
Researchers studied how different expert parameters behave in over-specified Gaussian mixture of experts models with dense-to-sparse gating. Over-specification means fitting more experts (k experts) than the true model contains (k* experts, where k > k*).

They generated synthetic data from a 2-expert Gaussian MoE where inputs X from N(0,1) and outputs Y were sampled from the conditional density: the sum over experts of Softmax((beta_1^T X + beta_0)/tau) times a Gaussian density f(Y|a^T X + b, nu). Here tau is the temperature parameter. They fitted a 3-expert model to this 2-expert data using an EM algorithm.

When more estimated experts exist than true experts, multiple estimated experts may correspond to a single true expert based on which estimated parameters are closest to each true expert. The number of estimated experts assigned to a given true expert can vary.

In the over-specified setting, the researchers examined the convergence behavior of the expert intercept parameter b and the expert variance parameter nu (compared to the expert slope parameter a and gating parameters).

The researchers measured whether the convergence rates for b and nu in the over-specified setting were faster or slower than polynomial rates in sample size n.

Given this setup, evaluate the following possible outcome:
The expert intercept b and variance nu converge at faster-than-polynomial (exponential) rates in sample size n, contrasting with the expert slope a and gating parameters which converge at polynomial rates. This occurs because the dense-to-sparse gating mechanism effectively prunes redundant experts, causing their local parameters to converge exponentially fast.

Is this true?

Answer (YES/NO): NO